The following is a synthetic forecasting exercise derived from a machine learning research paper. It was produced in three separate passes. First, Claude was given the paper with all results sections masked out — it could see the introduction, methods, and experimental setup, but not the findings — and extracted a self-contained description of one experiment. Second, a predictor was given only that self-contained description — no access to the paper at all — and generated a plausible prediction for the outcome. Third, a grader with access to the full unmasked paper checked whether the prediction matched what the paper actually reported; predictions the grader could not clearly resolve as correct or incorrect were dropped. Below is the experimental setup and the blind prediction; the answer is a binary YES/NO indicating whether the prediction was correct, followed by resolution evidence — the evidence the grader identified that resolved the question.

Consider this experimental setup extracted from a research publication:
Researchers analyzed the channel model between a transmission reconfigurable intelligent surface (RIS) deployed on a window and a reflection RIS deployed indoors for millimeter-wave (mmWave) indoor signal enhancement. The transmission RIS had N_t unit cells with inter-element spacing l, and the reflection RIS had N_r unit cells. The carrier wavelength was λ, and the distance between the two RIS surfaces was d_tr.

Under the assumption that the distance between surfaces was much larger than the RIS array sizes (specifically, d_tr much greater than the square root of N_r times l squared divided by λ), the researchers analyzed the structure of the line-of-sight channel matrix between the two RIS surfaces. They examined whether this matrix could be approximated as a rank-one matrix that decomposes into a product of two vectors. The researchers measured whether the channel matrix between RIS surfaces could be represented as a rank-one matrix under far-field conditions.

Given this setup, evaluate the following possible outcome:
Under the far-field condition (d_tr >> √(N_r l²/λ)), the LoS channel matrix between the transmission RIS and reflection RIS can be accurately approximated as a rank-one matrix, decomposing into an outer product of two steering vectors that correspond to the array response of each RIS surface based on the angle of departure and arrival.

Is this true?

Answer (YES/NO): YES